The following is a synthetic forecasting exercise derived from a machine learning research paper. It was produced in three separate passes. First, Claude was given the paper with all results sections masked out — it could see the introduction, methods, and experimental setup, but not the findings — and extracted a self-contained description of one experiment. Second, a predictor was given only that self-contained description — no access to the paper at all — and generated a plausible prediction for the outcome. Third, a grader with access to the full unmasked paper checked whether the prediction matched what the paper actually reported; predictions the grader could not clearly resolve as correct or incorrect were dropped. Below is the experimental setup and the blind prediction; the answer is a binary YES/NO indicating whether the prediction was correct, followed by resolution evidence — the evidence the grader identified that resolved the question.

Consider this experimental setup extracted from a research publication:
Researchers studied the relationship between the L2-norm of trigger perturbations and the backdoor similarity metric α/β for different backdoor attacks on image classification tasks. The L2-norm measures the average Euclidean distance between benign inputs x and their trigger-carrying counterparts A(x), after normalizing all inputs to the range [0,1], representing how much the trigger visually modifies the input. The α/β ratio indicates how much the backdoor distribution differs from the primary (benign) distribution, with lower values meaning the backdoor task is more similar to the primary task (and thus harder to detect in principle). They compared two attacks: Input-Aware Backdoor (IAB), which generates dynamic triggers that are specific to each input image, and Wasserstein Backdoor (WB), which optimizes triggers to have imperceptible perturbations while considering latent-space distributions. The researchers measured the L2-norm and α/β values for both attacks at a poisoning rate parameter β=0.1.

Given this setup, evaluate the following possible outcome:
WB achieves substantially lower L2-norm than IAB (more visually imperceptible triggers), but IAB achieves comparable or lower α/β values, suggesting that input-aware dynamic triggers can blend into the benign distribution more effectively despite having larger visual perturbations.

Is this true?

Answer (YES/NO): NO